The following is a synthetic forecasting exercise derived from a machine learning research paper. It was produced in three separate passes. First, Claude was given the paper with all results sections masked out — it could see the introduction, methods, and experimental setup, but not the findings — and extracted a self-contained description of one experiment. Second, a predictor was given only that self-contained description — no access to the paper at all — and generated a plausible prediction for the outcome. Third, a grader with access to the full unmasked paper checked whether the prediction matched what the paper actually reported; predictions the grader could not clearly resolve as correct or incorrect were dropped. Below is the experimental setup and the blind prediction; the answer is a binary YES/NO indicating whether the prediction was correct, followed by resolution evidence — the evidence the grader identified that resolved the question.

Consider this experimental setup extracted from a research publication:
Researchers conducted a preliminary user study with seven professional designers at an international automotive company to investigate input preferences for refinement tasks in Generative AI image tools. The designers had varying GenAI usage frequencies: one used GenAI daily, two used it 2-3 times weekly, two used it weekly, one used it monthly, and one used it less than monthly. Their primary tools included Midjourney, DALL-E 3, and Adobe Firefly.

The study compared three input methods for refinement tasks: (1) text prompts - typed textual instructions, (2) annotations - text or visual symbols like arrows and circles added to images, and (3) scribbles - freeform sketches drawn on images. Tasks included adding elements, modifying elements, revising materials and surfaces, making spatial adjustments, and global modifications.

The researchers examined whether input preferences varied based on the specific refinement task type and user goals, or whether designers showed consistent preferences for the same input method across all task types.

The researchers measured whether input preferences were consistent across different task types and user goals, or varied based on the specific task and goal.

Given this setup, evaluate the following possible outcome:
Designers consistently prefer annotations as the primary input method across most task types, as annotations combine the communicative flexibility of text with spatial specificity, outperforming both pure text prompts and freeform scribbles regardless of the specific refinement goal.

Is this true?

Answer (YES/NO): NO